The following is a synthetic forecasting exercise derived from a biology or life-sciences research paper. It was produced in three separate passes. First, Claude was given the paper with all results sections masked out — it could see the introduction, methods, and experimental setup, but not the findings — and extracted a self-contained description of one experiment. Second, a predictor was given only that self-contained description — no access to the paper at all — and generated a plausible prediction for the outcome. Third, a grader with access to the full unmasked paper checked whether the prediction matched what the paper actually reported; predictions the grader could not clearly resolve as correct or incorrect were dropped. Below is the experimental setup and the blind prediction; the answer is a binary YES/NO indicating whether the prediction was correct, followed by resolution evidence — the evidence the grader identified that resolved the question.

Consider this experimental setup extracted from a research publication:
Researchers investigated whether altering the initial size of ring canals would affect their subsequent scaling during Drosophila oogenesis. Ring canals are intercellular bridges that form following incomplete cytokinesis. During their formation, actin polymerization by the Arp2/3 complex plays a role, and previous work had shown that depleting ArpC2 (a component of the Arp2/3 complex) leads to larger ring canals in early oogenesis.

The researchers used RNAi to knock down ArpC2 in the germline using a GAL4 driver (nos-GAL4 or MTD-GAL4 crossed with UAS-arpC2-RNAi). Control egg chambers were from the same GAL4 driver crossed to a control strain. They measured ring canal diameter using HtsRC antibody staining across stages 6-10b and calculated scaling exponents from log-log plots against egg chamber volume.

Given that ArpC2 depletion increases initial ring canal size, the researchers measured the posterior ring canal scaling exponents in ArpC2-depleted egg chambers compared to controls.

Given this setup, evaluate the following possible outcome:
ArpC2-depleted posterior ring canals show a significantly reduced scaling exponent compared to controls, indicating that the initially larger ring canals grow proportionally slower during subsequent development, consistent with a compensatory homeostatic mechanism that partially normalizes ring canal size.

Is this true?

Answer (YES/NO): NO